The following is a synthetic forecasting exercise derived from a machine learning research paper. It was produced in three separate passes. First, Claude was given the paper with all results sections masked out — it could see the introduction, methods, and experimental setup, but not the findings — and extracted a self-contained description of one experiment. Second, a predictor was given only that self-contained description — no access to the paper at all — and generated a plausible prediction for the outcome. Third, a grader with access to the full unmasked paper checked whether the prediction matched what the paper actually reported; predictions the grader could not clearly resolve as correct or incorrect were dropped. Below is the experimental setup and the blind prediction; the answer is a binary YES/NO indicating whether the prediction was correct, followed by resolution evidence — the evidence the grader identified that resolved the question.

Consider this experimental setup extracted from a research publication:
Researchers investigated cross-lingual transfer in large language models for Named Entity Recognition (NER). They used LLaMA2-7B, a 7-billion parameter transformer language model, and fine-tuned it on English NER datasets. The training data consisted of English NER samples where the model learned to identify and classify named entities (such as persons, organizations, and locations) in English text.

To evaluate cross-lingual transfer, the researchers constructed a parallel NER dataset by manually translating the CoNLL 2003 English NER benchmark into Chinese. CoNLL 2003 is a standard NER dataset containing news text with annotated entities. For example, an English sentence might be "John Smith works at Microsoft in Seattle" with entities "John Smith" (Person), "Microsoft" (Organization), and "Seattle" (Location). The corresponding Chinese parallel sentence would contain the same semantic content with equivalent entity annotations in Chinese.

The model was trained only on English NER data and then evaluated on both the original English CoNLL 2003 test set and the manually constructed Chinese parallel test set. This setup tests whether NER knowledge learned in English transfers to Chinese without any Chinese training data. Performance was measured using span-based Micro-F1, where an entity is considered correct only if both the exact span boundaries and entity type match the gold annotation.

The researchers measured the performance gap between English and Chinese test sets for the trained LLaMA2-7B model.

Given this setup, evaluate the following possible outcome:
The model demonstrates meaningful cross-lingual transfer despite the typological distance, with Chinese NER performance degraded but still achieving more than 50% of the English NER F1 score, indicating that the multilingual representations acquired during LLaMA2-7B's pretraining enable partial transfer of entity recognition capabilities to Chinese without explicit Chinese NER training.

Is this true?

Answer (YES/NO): YES